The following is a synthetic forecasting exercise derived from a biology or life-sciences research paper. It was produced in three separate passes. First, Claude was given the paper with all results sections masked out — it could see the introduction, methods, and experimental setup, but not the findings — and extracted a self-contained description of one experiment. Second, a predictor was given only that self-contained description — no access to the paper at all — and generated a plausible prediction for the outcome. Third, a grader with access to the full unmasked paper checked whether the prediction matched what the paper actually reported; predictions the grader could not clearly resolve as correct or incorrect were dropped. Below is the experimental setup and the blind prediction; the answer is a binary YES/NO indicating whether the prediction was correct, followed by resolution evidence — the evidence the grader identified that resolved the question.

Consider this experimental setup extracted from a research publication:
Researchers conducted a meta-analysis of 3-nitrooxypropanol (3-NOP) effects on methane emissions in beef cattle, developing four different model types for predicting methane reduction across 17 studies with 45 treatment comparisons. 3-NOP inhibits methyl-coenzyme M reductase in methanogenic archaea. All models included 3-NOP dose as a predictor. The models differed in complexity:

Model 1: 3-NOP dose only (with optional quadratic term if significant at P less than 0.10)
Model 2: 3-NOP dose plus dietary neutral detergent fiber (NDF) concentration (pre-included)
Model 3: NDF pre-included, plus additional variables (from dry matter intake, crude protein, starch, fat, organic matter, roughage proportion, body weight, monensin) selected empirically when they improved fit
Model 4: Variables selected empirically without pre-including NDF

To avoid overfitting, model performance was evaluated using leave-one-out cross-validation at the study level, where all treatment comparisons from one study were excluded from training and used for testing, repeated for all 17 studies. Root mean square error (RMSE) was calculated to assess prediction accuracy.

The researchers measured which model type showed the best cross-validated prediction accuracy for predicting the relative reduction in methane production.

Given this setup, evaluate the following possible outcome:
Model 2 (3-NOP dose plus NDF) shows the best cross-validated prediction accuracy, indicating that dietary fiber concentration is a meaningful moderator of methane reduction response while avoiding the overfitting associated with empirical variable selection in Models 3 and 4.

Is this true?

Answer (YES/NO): NO